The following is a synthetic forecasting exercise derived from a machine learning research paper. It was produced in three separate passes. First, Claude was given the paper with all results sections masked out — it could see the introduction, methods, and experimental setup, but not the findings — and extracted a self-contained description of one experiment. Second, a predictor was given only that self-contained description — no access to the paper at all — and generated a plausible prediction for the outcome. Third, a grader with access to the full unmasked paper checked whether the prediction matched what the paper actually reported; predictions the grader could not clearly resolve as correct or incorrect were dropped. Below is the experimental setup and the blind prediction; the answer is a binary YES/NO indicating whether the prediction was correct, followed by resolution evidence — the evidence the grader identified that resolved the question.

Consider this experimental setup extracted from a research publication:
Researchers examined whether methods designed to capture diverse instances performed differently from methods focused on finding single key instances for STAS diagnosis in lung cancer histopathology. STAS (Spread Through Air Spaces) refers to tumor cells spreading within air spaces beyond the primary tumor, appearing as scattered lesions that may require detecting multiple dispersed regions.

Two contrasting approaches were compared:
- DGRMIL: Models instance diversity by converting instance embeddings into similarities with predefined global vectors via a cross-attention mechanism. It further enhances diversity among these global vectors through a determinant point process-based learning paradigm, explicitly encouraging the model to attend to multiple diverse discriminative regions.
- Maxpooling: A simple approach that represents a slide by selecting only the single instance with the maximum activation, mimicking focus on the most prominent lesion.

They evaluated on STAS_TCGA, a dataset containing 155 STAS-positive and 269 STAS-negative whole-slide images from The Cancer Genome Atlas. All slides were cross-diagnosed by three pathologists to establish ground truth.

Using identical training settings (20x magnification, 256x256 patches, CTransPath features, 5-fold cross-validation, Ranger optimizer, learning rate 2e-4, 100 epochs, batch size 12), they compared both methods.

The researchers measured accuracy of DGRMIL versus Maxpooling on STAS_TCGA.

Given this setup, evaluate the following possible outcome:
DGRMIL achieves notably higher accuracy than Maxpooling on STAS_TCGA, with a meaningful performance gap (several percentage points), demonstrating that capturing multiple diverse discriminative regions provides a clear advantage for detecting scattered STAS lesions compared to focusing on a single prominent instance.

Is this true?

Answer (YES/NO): NO